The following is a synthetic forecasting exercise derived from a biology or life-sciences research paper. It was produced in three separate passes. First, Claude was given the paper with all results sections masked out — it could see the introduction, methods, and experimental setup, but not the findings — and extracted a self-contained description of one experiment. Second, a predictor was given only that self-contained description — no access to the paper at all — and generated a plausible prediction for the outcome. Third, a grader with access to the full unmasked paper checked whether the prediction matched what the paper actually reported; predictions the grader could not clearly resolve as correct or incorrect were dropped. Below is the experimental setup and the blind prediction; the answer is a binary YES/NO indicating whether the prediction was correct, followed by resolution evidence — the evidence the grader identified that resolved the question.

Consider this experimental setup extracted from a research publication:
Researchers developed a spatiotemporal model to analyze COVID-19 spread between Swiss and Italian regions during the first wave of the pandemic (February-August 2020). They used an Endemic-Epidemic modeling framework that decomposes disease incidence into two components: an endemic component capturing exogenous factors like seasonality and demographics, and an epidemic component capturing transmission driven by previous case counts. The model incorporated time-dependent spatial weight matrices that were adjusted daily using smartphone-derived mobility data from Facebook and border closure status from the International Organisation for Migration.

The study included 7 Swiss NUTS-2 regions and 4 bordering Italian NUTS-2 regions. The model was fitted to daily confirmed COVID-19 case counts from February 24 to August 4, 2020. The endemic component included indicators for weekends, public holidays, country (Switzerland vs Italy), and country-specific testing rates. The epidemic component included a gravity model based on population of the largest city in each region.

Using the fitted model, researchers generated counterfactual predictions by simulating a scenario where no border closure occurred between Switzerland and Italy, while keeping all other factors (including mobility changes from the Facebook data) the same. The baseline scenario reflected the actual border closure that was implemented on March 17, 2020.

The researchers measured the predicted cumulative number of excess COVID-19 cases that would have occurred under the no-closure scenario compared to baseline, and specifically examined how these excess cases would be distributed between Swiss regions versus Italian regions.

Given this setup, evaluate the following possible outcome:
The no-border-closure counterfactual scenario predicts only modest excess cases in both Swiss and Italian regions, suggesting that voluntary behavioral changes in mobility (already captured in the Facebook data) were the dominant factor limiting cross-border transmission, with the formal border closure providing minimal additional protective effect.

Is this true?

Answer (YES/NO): NO